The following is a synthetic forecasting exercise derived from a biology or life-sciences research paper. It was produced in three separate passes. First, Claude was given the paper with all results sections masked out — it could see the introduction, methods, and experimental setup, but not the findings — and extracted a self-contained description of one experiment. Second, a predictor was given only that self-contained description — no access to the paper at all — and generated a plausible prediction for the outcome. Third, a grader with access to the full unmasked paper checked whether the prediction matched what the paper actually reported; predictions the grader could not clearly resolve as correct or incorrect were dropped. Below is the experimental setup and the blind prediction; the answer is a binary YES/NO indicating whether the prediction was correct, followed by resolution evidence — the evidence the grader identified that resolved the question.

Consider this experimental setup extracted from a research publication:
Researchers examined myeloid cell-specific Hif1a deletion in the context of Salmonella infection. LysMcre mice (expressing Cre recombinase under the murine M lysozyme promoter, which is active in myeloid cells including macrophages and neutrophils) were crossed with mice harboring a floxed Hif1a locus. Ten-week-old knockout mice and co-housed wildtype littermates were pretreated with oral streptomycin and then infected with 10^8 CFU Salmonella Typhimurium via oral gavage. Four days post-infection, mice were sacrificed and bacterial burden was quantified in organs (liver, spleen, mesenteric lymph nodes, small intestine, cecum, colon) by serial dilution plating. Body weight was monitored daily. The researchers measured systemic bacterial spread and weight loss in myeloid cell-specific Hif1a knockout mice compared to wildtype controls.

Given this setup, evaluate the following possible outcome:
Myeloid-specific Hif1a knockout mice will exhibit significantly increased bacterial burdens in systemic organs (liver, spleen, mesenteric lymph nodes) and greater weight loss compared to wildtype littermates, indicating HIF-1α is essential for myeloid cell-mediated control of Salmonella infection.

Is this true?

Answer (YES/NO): NO